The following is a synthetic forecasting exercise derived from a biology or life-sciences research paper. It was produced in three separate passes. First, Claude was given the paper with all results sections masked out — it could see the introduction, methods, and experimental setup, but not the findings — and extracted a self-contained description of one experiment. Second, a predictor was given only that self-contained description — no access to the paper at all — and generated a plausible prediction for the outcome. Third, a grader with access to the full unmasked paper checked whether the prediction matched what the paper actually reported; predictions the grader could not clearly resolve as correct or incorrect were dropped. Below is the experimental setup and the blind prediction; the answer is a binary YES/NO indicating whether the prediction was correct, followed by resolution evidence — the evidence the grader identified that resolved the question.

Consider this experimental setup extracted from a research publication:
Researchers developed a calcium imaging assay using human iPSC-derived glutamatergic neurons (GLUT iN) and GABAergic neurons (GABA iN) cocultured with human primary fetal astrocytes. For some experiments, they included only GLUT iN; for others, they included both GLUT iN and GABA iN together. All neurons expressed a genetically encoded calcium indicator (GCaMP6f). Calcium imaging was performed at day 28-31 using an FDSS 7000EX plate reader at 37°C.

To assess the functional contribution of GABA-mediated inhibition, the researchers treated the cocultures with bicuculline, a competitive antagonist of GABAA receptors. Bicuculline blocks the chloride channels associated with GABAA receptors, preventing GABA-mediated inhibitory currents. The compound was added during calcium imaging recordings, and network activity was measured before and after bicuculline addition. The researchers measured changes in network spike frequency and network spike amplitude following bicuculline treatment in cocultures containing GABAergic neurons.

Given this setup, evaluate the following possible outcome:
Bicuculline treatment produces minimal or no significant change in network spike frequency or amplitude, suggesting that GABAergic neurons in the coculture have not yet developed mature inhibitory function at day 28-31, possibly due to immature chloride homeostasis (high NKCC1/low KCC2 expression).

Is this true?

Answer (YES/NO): NO